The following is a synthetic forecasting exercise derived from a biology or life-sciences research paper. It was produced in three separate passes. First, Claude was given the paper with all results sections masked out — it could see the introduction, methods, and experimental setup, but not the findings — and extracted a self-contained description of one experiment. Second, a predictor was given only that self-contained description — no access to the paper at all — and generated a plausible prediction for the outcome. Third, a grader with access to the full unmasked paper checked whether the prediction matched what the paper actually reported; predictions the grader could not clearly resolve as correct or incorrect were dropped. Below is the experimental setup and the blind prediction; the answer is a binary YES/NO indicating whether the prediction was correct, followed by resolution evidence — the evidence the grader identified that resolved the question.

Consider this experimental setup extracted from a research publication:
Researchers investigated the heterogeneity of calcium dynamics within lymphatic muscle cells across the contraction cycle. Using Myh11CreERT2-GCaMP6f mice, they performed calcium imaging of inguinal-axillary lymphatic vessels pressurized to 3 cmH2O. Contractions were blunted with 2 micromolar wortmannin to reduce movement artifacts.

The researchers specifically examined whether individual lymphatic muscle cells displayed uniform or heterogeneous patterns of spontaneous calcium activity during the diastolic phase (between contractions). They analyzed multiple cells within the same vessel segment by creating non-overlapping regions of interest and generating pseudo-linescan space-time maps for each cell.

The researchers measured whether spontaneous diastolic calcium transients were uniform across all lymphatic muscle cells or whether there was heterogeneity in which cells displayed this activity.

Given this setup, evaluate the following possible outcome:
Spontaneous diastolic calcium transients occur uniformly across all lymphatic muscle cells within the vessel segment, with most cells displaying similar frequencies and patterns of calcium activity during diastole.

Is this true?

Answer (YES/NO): NO